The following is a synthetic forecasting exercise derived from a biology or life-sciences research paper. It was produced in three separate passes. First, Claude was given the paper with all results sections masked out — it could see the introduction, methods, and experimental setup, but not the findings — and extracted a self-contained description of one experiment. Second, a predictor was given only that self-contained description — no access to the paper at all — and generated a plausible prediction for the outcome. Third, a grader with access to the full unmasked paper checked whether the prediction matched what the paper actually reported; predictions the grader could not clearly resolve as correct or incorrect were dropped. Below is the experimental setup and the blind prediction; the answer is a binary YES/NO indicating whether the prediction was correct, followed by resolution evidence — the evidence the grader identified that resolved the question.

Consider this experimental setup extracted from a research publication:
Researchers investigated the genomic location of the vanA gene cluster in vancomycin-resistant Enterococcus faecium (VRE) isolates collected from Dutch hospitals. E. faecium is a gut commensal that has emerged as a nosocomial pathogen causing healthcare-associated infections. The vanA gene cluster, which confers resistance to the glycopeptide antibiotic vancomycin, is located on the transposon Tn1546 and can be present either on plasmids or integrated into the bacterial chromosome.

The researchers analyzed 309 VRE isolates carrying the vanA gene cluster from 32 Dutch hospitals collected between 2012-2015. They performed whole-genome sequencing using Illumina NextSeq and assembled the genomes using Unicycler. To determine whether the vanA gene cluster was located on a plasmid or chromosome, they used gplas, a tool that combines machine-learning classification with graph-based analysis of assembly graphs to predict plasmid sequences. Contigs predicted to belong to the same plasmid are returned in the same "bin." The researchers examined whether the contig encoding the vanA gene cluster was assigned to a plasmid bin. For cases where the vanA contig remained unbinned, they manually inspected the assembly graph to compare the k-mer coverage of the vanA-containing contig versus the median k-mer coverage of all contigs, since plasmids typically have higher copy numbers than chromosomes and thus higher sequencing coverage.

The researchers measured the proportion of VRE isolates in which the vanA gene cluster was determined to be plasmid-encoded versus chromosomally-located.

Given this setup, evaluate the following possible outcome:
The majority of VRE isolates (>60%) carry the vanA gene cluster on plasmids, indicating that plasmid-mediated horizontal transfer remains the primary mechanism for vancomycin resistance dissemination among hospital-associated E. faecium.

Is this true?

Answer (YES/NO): YES